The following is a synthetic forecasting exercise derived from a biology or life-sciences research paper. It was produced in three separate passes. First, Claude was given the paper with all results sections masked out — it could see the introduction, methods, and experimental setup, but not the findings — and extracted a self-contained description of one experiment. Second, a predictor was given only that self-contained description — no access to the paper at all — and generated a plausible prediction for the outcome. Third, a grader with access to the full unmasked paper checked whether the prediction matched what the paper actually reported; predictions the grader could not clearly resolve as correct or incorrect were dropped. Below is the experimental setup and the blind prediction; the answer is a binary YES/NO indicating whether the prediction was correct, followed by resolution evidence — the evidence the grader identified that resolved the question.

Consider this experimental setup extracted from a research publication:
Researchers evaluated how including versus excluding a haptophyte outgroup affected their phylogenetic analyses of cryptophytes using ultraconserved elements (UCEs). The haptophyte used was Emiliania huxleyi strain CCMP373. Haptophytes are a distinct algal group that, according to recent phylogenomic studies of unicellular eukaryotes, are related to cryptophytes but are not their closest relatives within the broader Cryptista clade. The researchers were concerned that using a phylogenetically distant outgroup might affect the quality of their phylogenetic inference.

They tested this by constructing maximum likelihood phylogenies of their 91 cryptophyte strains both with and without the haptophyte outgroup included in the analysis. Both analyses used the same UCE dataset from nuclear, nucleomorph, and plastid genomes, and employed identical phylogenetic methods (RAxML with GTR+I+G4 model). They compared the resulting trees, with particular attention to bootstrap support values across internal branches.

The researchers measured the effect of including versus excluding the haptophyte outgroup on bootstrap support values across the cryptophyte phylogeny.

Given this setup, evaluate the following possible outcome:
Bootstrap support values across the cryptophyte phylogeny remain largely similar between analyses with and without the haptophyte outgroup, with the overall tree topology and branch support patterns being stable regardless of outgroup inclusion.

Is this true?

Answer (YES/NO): NO